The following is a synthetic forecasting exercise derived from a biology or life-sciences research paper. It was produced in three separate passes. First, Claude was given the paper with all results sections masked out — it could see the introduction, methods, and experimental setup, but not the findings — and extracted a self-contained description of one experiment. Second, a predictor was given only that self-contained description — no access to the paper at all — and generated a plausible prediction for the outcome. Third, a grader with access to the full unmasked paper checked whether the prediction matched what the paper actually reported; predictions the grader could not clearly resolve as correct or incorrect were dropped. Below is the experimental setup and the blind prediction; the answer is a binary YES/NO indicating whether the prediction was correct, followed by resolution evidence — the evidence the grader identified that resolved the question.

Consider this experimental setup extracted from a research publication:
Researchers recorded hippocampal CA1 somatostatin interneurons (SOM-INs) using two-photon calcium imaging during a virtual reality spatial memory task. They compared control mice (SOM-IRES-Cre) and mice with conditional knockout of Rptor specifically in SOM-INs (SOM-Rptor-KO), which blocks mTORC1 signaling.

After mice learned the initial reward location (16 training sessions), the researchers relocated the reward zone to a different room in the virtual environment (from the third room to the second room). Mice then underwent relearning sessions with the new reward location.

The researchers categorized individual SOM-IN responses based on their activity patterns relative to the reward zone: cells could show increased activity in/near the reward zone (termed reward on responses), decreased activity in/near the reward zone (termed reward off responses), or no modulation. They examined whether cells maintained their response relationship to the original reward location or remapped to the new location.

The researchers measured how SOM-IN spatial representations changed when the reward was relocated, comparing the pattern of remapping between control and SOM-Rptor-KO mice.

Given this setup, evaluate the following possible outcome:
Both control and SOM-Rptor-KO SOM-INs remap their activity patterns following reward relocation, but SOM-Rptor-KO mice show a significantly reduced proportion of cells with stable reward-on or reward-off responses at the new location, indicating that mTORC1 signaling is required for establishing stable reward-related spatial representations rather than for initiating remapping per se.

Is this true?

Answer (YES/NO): NO